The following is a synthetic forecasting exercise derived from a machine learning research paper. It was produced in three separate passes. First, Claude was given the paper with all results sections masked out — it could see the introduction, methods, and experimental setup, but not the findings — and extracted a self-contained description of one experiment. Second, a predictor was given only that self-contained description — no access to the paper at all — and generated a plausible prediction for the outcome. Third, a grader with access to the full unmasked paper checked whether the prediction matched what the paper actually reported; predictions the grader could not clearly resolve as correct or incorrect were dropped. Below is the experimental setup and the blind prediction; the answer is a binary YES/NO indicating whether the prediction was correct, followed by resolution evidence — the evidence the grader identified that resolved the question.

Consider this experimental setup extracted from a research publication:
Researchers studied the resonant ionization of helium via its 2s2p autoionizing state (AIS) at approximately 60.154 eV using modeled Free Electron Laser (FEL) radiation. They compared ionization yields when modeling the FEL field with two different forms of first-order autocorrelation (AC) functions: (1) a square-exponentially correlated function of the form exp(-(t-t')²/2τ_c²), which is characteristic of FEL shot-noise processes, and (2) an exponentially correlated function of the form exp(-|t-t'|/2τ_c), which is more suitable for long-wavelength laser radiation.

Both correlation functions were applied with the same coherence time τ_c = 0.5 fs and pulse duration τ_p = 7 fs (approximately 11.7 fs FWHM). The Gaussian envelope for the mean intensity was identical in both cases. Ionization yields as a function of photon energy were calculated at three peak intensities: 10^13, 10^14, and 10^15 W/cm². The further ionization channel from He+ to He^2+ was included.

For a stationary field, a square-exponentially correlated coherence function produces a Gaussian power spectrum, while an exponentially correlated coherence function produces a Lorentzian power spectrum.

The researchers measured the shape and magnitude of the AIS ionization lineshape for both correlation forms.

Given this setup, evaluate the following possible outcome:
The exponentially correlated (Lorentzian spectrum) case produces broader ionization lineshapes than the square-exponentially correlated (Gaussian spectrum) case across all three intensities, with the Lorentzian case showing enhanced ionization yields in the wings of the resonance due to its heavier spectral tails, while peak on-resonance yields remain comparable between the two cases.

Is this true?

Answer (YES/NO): NO